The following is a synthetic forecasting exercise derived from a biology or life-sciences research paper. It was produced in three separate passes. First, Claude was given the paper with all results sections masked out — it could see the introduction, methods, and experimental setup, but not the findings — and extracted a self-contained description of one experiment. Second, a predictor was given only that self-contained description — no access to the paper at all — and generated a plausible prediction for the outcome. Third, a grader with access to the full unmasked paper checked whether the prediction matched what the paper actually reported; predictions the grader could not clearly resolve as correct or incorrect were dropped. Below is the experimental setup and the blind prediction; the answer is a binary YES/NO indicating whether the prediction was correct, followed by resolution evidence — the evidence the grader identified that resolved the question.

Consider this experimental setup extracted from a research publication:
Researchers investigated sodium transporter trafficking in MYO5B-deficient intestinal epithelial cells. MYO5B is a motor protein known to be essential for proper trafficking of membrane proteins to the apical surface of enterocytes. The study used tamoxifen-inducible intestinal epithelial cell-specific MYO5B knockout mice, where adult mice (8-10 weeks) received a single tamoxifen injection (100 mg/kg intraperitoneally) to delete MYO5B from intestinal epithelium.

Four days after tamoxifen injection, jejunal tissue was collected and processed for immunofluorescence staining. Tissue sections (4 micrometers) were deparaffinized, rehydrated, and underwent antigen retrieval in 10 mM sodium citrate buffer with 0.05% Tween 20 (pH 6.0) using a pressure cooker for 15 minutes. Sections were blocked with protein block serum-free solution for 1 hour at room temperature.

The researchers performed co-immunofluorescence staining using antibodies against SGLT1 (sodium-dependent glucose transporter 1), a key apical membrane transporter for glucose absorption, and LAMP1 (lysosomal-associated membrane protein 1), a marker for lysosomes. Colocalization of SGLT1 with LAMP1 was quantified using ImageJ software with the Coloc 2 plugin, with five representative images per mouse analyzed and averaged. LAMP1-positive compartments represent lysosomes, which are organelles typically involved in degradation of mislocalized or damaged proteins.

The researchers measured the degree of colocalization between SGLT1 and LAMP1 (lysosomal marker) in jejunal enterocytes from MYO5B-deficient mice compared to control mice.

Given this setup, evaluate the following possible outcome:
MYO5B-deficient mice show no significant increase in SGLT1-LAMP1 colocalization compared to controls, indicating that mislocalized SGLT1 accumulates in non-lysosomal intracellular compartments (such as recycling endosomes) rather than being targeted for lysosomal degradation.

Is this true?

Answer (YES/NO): NO